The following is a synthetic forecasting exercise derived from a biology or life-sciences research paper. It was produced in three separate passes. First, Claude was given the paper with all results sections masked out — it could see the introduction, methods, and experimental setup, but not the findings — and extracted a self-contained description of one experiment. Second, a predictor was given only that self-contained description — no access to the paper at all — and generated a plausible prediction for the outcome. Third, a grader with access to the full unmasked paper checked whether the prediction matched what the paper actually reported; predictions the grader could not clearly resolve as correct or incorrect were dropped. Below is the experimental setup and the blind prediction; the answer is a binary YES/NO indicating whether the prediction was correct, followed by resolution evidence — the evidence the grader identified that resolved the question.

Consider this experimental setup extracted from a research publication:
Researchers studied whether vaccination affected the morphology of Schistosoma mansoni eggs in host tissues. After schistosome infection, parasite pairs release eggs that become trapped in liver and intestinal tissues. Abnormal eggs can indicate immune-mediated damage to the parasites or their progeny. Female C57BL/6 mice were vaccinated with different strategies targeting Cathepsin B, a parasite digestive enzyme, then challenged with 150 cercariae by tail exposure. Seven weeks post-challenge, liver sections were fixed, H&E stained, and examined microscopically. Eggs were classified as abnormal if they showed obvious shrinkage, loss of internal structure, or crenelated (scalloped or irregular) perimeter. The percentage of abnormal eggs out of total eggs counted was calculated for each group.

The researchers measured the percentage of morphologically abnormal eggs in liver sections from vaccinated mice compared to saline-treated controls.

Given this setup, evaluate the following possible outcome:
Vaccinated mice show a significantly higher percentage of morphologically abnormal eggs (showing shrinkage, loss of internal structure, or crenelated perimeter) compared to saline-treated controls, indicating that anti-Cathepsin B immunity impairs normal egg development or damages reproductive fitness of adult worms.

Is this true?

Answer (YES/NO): YES